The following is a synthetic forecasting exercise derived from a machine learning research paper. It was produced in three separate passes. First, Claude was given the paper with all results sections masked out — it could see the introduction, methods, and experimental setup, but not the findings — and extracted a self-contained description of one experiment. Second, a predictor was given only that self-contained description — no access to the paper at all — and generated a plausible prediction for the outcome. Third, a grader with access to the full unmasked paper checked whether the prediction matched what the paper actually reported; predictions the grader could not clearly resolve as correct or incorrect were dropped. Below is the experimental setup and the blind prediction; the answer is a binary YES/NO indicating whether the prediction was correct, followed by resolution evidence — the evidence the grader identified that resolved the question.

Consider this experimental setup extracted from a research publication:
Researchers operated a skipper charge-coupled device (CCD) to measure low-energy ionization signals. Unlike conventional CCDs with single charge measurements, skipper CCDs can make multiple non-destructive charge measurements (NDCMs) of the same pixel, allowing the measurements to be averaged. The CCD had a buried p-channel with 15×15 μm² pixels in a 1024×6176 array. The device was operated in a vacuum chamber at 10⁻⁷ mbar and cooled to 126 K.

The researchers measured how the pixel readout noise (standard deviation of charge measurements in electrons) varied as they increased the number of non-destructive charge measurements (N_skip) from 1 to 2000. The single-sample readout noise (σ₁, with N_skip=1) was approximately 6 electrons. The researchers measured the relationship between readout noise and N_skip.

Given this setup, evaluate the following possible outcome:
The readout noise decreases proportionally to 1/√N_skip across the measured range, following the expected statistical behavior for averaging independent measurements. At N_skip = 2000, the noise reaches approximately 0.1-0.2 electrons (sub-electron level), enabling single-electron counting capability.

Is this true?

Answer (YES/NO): YES